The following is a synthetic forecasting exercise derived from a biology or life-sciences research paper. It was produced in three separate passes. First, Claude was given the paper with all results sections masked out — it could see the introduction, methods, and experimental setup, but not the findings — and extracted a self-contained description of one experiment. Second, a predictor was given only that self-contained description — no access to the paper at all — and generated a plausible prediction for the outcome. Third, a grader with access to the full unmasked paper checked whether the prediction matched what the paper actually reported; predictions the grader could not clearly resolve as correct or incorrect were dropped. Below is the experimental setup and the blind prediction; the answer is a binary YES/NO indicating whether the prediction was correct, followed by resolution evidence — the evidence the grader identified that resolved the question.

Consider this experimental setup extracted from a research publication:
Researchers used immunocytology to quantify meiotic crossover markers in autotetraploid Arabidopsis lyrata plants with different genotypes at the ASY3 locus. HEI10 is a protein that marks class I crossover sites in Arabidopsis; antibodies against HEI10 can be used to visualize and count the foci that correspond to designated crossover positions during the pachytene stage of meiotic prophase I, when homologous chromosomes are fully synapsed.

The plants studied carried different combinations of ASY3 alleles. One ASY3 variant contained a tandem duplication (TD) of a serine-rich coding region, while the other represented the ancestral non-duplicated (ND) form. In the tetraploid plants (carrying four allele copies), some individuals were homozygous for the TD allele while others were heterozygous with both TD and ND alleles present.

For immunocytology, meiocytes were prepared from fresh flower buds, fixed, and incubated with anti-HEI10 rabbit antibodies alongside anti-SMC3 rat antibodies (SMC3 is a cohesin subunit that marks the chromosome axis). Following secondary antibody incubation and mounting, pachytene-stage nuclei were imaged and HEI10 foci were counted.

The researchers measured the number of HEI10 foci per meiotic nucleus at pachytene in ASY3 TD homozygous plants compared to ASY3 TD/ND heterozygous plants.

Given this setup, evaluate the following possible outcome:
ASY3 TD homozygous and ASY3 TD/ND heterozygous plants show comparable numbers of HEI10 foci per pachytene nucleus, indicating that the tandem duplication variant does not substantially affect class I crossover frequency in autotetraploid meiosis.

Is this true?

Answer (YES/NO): NO